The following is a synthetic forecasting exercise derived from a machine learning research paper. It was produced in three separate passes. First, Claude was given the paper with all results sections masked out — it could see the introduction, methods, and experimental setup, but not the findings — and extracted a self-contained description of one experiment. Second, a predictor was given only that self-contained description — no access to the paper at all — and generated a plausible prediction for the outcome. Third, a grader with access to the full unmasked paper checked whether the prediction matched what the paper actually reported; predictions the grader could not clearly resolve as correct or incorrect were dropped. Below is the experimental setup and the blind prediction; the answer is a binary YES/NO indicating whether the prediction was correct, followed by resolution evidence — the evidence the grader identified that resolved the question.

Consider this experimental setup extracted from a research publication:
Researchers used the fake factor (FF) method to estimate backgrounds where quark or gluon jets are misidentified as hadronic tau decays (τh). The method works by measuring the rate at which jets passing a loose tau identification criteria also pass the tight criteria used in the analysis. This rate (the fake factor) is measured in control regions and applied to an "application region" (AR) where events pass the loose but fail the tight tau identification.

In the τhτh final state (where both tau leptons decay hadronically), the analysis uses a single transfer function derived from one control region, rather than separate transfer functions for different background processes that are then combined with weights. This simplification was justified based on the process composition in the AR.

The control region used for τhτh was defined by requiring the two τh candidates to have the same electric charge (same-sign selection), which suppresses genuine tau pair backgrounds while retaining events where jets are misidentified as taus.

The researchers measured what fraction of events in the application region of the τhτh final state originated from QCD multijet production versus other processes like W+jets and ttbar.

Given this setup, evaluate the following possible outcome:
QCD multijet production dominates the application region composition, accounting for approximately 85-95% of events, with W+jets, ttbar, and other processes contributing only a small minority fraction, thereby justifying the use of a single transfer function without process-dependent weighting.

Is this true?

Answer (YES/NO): NO